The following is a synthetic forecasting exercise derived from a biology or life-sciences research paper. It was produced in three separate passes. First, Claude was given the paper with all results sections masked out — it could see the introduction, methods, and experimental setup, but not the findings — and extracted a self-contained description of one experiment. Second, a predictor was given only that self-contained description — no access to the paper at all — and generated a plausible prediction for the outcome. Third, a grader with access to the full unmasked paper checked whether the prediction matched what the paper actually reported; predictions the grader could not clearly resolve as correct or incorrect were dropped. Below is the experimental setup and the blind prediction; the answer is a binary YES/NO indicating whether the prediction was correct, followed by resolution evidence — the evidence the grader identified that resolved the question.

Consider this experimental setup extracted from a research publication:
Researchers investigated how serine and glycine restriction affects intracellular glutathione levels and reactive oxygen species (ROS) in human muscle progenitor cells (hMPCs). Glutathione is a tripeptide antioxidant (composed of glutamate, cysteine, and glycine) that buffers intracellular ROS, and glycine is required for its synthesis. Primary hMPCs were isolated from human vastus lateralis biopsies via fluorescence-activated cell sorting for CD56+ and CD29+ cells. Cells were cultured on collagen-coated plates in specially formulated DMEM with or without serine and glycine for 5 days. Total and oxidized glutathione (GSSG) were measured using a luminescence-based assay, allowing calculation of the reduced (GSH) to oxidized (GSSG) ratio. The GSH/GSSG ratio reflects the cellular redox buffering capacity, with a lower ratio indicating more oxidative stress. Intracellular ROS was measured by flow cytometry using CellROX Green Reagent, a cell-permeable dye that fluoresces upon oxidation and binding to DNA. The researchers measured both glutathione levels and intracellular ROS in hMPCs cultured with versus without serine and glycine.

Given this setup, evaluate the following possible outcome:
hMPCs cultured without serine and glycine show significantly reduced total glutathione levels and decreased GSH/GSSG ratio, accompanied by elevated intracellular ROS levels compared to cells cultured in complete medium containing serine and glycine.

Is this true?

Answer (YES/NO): YES